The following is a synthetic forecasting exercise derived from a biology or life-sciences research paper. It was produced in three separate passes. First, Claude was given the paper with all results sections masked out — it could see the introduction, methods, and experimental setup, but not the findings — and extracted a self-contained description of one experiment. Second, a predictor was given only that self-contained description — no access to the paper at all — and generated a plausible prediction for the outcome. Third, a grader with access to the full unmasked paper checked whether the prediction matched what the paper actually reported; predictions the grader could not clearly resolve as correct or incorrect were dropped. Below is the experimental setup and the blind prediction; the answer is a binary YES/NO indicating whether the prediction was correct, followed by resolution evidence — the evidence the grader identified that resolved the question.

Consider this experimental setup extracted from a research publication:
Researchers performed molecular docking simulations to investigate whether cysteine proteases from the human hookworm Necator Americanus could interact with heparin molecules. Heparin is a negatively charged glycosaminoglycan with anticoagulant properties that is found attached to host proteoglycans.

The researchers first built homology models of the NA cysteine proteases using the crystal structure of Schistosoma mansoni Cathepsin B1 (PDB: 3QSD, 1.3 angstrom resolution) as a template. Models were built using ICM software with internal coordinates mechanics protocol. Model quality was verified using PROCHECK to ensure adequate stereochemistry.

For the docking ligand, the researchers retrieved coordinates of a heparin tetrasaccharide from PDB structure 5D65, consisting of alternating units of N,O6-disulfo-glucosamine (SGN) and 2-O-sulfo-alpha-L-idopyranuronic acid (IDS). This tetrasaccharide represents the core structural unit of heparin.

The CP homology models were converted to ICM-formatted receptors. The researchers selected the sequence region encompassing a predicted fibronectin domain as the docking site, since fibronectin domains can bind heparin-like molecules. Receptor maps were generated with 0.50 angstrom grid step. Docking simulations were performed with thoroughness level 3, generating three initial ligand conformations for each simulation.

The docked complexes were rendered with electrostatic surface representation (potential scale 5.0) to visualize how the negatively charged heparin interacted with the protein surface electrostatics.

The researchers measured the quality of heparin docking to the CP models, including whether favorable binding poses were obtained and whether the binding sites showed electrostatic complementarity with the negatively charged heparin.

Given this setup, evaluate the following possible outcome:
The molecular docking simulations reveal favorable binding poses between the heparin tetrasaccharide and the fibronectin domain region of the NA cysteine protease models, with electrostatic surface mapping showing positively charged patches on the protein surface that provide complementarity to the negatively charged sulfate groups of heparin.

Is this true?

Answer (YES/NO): NO